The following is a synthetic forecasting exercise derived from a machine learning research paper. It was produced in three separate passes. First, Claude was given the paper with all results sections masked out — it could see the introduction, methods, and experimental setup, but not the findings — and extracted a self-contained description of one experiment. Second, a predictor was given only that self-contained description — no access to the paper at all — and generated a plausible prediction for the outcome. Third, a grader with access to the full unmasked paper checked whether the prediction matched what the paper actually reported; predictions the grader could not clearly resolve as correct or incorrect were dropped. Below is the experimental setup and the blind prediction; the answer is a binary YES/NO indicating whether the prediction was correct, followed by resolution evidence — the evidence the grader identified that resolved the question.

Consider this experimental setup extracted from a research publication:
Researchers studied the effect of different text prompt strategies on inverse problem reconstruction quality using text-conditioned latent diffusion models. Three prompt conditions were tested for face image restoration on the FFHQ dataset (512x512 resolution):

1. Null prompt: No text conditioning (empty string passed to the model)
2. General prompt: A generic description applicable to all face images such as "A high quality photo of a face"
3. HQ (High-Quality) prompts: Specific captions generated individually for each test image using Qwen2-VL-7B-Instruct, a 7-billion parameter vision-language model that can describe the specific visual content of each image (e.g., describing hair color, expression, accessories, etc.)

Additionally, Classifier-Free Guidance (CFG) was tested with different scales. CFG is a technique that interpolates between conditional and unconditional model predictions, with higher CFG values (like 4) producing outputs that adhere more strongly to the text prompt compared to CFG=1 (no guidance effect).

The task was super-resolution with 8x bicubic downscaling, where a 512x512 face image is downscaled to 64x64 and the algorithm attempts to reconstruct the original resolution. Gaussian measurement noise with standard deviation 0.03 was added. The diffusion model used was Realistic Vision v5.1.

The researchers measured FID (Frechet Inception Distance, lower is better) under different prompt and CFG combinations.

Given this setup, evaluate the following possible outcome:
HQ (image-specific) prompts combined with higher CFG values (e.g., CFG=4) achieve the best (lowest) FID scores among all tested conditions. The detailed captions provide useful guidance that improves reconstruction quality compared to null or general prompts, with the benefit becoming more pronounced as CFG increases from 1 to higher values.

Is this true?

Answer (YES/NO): YES